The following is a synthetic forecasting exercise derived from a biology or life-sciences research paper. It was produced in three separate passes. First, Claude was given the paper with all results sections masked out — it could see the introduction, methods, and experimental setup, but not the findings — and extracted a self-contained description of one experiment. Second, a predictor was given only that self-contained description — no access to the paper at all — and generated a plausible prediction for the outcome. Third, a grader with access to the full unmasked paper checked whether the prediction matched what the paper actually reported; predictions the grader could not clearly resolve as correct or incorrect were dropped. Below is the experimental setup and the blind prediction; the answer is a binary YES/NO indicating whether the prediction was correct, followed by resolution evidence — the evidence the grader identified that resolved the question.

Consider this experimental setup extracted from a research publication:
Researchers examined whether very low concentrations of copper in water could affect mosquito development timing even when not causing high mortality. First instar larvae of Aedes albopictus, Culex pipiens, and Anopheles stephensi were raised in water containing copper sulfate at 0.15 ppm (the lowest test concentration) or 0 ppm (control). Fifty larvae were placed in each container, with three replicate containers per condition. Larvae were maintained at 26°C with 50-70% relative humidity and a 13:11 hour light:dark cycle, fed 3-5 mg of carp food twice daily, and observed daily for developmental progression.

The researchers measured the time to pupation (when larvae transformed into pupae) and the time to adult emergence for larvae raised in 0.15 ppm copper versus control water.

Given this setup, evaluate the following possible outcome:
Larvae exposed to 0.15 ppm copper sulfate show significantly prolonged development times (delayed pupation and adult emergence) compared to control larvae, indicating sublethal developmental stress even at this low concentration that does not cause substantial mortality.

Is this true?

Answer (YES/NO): YES